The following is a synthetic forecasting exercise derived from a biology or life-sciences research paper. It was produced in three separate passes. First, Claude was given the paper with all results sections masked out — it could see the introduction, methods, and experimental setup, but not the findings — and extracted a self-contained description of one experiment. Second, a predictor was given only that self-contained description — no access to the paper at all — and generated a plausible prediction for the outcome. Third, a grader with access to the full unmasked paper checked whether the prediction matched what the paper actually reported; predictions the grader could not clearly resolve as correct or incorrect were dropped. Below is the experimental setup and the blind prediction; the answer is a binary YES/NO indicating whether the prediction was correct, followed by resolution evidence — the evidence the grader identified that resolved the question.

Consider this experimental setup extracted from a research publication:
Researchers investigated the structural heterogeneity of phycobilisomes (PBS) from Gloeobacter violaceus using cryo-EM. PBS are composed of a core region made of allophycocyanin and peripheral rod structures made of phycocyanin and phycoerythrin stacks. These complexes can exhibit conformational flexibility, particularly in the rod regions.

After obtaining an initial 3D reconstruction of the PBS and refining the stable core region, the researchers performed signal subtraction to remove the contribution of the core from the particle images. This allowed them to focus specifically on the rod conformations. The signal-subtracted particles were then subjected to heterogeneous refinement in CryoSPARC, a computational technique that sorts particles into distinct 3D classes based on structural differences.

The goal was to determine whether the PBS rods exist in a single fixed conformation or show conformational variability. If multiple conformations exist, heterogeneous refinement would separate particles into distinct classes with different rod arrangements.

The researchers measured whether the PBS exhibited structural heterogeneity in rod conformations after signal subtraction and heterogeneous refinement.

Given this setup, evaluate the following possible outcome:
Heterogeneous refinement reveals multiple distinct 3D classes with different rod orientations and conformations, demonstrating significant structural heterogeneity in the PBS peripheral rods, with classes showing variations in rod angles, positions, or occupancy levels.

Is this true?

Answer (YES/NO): YES